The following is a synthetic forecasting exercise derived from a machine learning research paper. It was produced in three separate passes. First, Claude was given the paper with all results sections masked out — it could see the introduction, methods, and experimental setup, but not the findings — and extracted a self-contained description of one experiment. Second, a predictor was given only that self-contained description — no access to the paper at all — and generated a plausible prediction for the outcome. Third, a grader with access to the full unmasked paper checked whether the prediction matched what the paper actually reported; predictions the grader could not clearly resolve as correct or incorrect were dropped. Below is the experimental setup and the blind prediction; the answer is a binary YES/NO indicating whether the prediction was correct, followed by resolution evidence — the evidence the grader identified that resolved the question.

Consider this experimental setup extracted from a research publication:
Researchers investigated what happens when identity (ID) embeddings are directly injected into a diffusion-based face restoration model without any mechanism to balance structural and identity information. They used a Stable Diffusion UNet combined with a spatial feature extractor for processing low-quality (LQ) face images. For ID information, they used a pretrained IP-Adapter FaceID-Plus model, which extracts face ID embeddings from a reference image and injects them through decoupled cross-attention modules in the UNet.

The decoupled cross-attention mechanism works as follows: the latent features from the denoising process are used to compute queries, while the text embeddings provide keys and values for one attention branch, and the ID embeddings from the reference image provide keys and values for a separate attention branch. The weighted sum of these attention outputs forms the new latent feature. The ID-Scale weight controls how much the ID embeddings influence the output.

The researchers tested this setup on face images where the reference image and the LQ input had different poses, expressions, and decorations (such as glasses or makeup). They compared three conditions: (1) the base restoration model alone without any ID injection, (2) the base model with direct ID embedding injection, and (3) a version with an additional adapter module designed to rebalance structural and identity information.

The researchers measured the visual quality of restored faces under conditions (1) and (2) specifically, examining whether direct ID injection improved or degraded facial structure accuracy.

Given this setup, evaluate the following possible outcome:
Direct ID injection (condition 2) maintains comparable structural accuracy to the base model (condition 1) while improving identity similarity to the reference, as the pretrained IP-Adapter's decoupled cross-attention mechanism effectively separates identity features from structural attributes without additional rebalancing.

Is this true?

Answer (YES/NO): NO